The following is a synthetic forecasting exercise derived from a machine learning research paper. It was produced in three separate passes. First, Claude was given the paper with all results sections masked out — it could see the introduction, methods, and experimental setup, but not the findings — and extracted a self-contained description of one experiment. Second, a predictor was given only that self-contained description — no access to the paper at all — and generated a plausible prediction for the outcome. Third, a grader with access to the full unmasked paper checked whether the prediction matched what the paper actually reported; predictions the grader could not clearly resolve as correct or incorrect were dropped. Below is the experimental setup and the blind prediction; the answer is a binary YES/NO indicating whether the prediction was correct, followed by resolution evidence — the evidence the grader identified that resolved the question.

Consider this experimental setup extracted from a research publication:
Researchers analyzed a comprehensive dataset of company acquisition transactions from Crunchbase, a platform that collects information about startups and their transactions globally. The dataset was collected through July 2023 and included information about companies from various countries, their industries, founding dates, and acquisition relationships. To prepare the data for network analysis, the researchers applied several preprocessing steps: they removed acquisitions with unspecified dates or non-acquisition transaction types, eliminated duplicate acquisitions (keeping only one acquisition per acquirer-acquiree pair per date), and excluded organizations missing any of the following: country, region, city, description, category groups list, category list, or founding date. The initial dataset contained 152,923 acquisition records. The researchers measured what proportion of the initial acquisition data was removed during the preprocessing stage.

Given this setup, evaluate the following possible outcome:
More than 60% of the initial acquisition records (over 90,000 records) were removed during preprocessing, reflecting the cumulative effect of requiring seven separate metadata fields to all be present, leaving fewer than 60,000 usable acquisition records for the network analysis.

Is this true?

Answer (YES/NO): NO